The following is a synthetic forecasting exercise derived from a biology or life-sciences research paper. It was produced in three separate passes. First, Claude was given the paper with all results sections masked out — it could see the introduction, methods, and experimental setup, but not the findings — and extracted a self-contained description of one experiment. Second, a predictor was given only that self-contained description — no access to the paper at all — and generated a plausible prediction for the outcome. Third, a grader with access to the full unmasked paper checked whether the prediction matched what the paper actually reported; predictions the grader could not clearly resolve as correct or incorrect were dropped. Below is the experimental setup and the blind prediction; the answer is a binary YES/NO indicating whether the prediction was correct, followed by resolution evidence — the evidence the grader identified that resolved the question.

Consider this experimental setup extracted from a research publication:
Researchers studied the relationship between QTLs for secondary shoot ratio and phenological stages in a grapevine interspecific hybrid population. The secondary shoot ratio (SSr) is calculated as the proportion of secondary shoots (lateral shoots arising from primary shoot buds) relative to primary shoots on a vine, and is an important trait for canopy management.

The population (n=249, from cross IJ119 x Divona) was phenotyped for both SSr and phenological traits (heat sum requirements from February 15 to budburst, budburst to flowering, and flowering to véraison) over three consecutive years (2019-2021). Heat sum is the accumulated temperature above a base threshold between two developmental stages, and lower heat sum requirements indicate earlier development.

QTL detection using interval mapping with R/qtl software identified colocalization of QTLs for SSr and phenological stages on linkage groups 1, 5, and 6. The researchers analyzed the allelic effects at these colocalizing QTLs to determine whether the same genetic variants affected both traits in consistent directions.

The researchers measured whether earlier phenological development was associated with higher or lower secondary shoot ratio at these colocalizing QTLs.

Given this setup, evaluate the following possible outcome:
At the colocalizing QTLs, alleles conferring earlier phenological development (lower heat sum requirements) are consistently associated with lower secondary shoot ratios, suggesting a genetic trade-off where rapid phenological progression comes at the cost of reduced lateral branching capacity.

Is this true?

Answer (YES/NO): NO